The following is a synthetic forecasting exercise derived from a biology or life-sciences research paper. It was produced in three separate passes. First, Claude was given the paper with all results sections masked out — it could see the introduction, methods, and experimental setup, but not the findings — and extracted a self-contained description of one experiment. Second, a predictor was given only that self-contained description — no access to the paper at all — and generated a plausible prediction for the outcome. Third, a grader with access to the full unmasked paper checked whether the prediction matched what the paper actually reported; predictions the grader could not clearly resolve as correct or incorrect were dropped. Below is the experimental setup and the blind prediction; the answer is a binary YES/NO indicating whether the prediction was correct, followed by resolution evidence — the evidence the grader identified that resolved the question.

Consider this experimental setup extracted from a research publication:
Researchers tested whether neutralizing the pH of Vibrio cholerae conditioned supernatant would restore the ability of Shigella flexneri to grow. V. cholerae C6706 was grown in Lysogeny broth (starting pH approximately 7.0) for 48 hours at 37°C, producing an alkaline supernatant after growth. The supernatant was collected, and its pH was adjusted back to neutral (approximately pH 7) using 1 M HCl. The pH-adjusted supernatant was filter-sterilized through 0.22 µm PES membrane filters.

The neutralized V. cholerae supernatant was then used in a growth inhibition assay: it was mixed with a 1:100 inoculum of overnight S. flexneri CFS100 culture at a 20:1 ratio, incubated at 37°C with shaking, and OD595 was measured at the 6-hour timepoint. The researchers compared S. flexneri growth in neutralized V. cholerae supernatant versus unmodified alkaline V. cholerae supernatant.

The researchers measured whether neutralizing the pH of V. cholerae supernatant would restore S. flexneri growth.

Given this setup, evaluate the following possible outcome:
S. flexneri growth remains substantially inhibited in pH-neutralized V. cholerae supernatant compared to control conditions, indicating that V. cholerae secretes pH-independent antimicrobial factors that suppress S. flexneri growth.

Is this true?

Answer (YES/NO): NO